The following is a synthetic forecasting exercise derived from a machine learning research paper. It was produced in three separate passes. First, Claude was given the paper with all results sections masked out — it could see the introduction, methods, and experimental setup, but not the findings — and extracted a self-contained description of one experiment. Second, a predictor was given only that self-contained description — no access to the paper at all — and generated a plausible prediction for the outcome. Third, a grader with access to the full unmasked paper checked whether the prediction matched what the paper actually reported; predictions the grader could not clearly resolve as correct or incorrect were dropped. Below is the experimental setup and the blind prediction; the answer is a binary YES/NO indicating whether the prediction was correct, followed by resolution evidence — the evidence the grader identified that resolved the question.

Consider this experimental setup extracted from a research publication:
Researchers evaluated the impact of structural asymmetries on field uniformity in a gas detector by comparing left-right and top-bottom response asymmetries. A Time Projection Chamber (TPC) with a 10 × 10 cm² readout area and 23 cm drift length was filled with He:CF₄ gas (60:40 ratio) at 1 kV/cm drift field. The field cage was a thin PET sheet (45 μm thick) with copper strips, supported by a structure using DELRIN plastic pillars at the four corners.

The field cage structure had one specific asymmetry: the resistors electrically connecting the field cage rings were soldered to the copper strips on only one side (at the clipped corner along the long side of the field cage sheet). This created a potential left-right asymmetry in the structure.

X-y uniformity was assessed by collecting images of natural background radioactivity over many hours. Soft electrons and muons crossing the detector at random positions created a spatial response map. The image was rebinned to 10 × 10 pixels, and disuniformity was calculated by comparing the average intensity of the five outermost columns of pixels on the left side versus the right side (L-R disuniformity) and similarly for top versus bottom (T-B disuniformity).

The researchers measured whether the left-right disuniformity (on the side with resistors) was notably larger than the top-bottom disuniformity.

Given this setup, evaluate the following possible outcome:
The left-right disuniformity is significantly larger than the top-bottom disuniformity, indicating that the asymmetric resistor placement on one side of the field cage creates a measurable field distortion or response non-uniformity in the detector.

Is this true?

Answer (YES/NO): NO